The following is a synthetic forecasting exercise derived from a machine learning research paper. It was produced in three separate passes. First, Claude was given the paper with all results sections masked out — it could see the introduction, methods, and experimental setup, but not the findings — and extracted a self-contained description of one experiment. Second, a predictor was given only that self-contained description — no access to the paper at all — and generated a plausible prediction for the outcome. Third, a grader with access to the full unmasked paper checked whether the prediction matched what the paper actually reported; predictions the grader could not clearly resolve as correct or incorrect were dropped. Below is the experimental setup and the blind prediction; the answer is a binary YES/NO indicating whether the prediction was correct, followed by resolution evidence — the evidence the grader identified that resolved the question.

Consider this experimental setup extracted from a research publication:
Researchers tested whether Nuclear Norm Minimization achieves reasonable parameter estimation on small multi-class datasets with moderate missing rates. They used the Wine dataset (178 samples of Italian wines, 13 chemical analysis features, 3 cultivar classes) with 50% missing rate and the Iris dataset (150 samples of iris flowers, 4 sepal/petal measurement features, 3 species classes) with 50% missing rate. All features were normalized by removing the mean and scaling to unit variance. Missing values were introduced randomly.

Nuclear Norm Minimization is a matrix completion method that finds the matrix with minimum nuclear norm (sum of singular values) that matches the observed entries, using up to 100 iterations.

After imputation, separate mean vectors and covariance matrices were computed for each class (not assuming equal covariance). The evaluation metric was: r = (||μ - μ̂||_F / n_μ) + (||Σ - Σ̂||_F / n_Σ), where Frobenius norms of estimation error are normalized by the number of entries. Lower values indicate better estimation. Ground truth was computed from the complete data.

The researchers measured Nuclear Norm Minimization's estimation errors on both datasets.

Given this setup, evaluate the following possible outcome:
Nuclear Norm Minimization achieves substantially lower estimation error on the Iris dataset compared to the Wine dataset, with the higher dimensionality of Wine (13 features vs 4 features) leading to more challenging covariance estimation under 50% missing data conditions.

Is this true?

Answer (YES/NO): NO